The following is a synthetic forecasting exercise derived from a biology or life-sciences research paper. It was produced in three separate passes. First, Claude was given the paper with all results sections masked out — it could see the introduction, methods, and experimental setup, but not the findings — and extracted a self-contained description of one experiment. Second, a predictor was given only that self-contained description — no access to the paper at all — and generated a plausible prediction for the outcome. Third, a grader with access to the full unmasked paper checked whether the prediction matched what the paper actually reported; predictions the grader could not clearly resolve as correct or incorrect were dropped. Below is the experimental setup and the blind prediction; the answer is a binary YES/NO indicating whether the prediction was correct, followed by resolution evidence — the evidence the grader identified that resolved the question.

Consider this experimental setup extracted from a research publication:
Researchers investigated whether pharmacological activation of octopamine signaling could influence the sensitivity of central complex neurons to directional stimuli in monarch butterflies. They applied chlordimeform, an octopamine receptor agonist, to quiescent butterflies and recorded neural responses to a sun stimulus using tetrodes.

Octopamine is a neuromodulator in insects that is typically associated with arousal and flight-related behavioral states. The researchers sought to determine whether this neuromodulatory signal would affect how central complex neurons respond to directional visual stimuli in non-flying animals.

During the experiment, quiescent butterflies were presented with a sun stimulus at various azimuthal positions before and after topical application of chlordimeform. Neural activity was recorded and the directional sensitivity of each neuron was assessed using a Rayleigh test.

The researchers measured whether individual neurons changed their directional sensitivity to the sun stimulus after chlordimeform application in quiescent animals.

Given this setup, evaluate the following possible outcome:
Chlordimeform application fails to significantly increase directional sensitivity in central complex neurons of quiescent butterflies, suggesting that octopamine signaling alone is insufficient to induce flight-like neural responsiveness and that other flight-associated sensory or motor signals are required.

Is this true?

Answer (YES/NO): YES